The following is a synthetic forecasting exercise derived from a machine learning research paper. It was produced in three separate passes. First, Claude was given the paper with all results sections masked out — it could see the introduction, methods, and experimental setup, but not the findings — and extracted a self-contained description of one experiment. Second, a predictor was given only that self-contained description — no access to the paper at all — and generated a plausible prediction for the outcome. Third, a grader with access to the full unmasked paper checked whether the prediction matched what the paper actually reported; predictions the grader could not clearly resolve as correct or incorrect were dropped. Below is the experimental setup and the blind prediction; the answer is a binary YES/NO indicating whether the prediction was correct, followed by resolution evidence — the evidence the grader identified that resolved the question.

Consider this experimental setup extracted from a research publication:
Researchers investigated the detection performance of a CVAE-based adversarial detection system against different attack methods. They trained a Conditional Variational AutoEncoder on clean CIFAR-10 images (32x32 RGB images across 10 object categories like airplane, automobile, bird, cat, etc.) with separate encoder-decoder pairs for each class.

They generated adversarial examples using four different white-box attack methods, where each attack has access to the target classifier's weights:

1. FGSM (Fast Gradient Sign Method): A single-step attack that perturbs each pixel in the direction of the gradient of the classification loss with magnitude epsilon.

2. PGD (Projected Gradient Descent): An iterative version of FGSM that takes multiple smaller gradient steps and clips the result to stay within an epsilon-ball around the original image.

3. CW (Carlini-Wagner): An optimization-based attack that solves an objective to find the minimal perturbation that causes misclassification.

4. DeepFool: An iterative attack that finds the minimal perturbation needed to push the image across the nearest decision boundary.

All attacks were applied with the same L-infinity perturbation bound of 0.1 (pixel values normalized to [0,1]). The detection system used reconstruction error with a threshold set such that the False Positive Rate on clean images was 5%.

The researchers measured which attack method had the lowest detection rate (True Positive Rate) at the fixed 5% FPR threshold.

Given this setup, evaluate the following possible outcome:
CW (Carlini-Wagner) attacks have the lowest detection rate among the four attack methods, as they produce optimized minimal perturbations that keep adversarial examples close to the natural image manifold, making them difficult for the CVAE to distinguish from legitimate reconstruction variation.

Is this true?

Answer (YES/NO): NO